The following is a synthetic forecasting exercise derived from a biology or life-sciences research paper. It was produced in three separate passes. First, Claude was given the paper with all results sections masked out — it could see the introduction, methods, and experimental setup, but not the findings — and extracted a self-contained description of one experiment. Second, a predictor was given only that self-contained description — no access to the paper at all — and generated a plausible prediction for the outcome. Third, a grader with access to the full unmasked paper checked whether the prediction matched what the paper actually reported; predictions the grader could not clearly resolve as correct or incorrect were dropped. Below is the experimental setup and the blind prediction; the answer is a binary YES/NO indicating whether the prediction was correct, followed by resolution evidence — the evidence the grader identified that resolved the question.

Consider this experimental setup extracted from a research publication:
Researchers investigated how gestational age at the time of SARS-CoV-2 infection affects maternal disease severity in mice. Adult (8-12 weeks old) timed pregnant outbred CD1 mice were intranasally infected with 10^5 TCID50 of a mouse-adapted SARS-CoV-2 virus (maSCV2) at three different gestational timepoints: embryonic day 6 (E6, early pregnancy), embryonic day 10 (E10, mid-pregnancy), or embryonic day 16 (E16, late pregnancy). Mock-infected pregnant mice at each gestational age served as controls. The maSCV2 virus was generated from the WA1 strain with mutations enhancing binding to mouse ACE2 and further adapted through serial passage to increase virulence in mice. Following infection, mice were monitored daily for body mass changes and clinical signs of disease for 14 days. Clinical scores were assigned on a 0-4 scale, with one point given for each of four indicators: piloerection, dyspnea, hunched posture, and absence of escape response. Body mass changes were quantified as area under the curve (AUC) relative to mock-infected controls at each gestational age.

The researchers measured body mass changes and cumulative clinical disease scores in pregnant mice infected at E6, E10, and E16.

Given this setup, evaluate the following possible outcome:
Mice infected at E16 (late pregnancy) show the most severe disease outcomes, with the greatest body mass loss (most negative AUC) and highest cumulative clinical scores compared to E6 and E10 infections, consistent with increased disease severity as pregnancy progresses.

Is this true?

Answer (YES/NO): YES